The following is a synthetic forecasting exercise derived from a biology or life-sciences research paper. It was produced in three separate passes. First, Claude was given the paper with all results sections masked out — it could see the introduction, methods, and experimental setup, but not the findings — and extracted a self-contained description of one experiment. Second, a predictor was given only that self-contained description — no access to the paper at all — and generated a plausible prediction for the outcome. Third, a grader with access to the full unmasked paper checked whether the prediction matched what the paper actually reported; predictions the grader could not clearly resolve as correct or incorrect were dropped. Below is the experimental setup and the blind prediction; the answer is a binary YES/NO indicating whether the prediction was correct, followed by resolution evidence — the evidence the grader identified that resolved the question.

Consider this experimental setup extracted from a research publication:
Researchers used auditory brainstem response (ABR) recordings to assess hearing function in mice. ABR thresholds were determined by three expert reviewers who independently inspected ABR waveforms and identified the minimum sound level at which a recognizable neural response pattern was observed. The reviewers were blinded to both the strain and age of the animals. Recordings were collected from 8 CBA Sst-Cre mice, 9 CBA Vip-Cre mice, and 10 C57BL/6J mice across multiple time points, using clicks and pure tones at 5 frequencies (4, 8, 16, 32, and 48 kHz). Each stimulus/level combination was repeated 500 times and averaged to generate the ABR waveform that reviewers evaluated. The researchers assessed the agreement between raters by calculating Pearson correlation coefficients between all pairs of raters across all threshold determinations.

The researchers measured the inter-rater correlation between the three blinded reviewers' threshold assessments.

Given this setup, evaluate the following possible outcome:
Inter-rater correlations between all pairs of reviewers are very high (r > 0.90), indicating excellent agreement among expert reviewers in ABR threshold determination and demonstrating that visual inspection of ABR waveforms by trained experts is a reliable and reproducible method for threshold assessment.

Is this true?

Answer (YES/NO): NO